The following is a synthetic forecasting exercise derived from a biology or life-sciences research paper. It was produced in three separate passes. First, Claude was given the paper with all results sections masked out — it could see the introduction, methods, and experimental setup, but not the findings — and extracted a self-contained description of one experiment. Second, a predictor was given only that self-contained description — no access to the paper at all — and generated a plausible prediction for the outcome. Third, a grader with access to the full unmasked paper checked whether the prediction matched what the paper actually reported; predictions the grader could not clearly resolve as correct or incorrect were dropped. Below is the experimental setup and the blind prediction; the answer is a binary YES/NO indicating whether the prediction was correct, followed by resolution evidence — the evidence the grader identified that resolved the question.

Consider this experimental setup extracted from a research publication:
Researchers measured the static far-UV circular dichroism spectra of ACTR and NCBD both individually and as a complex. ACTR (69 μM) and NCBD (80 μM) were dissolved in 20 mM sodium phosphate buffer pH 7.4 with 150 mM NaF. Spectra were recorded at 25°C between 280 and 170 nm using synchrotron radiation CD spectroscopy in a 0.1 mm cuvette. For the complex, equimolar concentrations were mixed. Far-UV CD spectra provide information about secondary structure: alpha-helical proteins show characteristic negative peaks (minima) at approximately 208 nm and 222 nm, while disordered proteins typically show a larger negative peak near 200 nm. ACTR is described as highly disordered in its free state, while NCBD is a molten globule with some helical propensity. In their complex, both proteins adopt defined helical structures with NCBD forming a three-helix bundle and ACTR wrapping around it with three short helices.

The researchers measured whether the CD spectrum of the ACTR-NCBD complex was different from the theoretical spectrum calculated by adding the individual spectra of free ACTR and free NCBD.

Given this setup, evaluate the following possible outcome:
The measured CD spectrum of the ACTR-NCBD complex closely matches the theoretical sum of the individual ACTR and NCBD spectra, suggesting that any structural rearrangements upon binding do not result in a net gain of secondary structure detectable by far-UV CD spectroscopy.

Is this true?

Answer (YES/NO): NO